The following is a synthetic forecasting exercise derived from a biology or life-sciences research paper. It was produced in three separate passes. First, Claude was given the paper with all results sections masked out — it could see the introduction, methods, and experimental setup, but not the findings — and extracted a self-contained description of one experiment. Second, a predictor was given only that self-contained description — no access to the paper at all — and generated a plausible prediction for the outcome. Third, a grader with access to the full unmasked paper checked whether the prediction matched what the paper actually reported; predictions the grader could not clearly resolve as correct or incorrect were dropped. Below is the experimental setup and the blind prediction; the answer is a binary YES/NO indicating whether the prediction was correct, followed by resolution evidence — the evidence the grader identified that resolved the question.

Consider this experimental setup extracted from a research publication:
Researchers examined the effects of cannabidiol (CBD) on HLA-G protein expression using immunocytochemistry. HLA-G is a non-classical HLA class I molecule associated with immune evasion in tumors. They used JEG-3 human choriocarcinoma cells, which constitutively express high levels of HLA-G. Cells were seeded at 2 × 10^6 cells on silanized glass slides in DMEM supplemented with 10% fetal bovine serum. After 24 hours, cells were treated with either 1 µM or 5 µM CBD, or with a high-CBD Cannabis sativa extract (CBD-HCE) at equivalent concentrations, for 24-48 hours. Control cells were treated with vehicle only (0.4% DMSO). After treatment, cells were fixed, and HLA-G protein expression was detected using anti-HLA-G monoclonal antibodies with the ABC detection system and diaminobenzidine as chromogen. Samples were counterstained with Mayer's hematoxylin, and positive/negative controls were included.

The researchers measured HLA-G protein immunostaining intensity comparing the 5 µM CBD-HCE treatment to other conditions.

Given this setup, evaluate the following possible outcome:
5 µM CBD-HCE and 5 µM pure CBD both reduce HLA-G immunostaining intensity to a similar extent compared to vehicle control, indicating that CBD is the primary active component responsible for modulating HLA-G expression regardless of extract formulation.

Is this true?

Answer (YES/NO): NO